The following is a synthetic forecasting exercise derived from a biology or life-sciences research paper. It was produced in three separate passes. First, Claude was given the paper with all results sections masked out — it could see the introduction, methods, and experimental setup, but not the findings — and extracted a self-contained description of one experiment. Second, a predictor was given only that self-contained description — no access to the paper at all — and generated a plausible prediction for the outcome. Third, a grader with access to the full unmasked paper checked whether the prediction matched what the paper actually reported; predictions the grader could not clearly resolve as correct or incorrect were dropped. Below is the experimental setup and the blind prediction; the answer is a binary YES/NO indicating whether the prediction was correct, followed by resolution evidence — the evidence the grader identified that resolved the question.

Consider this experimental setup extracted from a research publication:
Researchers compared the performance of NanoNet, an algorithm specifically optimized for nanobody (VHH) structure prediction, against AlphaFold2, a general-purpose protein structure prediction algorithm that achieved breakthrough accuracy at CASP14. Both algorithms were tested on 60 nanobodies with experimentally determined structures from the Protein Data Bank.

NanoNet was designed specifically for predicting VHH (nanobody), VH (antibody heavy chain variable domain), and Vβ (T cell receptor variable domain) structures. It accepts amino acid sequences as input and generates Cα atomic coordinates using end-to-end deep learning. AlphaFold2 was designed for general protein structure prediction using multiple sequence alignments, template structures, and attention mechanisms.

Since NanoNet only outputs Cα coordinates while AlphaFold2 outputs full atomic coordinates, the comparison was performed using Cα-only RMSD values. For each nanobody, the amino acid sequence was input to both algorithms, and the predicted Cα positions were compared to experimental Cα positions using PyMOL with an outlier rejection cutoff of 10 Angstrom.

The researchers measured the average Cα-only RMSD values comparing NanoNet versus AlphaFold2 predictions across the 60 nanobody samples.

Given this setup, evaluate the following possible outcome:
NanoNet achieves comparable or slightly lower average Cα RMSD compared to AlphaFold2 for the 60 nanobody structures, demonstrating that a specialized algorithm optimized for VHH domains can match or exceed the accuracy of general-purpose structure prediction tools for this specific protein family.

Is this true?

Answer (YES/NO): YES